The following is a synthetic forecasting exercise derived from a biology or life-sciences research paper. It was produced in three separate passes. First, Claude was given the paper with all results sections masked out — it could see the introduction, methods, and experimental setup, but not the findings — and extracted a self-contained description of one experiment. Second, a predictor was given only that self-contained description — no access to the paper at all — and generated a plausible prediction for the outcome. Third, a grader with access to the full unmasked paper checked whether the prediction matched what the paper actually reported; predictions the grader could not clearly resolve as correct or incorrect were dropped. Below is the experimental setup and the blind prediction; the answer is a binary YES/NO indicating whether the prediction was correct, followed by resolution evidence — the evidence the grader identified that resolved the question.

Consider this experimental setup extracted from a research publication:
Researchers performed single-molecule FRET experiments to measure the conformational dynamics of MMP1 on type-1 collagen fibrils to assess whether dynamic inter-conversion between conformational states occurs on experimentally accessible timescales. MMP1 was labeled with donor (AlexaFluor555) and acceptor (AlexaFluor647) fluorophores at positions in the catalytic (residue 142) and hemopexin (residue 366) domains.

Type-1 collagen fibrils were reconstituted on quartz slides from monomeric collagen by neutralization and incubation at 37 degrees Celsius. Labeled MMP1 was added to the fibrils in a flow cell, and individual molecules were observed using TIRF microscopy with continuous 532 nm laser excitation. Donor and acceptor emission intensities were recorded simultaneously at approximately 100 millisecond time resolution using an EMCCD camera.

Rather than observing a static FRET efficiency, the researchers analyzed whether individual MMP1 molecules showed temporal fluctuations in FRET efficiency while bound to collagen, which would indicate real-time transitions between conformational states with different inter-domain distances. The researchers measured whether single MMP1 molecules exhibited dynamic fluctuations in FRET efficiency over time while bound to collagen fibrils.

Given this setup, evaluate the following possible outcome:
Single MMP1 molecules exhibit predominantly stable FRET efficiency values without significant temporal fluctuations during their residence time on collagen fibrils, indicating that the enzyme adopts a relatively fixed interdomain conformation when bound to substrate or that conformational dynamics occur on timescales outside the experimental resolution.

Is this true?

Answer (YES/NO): NO